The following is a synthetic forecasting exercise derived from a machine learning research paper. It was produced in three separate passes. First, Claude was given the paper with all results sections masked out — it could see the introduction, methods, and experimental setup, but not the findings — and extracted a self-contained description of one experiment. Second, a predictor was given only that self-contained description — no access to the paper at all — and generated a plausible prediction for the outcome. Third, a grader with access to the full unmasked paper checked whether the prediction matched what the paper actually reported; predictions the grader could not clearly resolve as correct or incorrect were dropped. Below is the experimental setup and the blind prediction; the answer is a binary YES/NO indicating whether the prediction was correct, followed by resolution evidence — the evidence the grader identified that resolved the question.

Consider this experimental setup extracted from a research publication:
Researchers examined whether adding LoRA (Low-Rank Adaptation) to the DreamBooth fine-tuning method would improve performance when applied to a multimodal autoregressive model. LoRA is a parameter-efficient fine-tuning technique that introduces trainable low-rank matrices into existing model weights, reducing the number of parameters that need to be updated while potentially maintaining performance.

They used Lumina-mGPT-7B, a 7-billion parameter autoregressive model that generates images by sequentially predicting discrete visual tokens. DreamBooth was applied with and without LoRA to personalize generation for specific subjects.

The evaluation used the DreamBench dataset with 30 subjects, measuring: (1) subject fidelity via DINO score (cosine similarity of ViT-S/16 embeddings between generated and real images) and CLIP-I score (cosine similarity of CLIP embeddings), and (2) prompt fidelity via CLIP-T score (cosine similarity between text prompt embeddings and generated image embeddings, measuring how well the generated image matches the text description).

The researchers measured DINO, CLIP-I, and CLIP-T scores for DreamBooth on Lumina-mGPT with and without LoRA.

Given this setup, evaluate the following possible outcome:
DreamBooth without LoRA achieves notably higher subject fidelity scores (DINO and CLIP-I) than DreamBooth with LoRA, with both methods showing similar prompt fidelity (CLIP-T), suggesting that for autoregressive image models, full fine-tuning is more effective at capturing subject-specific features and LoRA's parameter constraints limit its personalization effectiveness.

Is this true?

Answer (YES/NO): NO